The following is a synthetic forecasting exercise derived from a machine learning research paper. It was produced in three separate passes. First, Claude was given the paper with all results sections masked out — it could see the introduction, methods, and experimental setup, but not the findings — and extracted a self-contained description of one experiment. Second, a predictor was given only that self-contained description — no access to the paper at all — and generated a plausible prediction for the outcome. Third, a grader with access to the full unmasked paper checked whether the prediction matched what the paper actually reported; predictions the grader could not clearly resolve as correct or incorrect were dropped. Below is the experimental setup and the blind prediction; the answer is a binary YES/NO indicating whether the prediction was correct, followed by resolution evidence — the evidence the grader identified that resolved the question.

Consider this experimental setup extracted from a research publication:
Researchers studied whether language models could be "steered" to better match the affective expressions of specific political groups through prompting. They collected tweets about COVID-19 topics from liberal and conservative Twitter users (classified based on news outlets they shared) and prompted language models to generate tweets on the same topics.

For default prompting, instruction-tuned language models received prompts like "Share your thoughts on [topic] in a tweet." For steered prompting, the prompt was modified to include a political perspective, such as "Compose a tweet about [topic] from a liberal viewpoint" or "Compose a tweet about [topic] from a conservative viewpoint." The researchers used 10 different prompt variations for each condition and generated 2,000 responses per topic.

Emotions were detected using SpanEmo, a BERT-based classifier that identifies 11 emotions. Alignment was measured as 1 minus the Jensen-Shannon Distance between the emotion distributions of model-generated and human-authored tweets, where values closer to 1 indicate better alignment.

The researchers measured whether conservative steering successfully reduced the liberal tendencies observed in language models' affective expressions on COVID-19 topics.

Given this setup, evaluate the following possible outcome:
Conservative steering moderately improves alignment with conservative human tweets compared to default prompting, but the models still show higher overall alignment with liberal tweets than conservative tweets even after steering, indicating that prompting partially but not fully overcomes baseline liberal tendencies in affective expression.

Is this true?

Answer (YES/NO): YES